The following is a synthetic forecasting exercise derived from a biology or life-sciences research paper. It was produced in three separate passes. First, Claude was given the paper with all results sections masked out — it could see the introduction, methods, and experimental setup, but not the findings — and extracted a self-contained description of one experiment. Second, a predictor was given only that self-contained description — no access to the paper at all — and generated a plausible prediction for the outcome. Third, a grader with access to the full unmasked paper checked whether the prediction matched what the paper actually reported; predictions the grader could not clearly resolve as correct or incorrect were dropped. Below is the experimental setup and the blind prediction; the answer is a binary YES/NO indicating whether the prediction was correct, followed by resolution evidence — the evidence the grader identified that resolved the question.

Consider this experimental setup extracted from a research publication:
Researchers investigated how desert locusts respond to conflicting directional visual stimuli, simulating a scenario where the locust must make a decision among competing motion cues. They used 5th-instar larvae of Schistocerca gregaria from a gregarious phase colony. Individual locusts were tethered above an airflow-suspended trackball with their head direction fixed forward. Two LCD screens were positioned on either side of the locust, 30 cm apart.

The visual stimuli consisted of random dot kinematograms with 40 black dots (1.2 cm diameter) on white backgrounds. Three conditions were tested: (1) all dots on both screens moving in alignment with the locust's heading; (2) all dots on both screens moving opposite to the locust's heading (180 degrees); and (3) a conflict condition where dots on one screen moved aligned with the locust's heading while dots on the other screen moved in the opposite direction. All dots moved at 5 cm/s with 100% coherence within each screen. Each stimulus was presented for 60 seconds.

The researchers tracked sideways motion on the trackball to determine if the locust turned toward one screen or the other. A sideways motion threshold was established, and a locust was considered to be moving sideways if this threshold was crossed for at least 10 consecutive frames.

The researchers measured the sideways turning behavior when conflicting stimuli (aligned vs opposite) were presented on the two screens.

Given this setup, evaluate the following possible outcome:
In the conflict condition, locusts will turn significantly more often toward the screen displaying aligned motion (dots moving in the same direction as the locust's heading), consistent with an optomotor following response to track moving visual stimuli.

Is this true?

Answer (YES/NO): YES